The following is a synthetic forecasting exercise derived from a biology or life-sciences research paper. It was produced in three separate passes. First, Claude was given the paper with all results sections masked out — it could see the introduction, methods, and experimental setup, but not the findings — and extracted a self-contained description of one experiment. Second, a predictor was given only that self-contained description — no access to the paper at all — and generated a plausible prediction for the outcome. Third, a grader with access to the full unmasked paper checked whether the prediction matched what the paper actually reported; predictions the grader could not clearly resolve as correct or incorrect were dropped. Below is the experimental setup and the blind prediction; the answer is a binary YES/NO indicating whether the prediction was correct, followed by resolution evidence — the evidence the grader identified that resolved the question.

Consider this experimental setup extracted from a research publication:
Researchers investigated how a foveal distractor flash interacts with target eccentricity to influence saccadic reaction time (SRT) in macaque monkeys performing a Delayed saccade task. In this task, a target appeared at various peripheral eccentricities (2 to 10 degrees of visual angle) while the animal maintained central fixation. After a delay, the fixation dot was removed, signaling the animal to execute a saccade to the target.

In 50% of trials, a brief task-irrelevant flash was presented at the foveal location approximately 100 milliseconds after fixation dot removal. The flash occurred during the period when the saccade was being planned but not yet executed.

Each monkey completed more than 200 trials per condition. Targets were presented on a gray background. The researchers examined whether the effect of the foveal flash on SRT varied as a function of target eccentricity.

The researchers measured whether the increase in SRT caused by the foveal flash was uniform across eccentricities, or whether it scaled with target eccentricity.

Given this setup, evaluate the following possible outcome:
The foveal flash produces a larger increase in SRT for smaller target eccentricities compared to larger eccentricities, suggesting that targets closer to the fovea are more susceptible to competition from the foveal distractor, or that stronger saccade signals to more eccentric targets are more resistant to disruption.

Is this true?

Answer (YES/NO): NO